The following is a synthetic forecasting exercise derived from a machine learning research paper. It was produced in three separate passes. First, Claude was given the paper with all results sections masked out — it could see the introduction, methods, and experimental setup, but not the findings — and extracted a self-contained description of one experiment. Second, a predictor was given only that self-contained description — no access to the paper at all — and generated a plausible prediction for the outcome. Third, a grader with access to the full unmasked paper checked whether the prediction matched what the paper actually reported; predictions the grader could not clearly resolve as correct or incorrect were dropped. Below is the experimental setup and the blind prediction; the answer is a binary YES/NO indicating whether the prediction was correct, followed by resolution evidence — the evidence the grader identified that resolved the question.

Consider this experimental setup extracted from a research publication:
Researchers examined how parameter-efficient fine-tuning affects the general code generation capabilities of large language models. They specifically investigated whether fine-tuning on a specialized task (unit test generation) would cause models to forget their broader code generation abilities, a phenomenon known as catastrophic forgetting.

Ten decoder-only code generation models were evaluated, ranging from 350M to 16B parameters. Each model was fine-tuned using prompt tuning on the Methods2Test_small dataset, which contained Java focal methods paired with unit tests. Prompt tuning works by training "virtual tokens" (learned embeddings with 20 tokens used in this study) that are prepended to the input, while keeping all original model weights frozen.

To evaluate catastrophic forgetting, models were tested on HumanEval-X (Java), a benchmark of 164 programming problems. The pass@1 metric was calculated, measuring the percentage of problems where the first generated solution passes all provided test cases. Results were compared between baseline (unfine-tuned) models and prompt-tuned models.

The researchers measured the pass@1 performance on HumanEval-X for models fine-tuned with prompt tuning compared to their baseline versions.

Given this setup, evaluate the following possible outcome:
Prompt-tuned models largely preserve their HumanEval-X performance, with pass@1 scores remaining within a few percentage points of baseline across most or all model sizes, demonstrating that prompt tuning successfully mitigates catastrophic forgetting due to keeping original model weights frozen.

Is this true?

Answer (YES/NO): YES